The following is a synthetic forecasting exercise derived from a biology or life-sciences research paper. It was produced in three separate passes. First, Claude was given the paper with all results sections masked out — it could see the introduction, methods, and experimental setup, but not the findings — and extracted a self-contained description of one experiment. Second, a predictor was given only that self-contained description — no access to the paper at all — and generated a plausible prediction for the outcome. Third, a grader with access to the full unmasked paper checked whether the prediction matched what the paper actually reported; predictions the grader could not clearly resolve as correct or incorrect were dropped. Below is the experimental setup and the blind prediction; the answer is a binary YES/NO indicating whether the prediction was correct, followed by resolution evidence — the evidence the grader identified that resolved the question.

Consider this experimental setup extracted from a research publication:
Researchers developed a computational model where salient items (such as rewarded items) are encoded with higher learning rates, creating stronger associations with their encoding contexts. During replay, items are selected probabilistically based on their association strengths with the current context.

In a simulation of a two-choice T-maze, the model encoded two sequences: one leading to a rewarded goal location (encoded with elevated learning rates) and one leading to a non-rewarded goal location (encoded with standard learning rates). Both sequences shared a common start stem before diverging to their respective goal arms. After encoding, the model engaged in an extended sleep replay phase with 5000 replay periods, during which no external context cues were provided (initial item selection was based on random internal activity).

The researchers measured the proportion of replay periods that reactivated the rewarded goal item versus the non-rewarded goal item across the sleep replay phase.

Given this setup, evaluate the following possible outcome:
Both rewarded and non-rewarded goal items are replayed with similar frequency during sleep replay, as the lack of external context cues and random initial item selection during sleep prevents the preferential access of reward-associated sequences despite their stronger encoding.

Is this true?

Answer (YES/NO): NO